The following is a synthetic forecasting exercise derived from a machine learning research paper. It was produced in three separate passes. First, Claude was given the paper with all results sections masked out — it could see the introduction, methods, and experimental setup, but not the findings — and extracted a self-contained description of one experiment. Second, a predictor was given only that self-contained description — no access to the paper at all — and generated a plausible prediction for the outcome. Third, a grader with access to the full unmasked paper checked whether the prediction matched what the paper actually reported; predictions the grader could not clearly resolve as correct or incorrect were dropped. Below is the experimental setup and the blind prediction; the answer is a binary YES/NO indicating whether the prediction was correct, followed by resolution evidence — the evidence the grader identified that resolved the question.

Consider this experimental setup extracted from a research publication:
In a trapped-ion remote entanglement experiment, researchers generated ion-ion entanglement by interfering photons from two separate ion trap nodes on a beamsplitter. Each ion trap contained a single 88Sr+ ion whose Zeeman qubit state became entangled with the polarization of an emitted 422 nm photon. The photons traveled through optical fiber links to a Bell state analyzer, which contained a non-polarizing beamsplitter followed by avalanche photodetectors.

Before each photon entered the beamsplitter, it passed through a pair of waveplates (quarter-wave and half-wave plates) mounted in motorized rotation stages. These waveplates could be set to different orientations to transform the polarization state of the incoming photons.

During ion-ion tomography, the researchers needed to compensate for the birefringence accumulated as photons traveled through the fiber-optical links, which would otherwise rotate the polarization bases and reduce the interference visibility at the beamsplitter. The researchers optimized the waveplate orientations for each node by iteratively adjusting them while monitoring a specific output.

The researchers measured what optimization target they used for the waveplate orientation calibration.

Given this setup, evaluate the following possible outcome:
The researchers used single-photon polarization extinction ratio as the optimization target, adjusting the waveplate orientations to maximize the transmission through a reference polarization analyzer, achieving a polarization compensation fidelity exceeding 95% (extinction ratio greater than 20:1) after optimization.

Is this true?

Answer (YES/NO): NO